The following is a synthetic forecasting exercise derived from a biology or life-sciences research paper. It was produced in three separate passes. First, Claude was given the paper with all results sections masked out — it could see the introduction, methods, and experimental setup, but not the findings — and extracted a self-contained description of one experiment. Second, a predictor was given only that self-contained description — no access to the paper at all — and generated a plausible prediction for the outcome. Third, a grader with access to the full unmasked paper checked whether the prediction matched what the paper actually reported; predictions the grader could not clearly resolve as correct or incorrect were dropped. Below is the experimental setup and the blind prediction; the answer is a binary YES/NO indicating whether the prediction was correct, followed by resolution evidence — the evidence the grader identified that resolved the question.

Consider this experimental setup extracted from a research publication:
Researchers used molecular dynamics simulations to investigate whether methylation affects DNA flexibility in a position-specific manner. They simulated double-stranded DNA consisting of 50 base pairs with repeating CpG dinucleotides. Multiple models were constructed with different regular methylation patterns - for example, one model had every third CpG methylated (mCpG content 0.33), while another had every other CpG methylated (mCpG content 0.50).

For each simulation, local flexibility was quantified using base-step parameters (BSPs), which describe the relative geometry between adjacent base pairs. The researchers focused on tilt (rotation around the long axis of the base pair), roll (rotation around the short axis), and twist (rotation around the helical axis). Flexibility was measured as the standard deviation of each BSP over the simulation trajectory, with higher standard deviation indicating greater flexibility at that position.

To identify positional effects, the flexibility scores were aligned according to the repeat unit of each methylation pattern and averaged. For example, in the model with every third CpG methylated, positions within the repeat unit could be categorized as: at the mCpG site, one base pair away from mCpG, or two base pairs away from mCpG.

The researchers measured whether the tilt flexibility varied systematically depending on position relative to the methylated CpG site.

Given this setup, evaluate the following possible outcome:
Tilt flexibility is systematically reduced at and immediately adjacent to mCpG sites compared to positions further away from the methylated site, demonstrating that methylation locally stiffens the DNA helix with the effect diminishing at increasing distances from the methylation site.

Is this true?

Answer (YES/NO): NO